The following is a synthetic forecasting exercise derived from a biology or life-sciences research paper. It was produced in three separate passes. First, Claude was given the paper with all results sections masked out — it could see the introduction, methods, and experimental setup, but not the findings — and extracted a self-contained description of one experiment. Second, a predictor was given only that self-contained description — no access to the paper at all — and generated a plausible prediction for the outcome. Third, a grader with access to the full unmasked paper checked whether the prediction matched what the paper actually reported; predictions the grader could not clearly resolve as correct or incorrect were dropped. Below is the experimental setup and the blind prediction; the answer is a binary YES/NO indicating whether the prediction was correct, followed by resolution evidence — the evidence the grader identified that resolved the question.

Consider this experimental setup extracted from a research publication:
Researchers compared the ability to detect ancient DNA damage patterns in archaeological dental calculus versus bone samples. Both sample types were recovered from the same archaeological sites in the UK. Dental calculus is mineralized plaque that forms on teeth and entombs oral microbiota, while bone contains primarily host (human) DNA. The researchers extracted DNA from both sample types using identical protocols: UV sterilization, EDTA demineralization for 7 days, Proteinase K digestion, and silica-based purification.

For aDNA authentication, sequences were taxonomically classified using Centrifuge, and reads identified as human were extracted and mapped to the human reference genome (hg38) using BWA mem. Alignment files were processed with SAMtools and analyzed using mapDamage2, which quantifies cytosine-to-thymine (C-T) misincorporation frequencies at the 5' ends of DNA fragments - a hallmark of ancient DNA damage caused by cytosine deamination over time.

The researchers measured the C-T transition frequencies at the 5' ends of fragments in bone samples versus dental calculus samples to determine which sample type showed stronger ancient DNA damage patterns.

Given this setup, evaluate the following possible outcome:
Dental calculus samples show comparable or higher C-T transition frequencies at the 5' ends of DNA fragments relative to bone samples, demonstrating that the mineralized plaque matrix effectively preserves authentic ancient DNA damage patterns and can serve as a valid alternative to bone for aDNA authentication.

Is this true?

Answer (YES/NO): NO